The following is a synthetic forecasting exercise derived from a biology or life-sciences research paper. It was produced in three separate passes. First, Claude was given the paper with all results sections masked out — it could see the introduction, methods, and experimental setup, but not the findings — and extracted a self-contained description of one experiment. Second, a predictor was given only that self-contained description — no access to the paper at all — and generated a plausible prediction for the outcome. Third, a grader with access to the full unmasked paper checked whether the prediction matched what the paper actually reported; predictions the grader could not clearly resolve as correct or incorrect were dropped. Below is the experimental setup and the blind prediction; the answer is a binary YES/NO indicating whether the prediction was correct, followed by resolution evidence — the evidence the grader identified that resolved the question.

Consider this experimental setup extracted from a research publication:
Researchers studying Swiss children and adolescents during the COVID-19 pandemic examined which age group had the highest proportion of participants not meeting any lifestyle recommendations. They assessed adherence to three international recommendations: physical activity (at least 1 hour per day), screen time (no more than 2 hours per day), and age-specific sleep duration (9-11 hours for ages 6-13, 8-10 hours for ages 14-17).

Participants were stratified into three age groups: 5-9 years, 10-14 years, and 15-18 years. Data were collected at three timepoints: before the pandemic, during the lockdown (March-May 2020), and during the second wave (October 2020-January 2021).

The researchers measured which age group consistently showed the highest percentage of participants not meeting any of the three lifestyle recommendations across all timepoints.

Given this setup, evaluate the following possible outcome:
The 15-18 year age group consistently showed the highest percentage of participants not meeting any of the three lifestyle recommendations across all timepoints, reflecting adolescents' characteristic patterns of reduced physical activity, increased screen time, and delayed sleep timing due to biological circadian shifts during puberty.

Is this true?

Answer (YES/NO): YES